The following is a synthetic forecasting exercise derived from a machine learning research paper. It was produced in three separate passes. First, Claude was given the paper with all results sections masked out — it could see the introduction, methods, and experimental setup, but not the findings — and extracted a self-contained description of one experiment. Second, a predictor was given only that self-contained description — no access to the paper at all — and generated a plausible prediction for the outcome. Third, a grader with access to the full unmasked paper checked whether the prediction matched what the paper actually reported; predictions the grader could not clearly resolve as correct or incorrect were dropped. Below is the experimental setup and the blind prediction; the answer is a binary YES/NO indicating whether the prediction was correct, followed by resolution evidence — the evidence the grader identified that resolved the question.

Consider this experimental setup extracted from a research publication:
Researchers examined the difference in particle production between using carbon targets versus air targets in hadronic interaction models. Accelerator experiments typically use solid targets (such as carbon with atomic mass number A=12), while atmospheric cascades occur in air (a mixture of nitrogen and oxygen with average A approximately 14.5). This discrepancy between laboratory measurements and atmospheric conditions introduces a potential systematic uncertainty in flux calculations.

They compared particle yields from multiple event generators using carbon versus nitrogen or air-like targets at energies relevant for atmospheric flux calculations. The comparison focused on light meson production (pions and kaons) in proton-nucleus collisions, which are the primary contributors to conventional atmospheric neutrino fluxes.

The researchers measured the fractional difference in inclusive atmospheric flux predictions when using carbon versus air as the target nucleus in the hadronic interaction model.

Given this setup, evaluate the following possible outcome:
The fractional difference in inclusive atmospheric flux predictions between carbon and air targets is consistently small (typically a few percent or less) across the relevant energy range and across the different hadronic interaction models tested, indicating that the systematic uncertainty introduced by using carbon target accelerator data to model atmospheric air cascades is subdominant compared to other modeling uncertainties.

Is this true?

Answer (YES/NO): YES